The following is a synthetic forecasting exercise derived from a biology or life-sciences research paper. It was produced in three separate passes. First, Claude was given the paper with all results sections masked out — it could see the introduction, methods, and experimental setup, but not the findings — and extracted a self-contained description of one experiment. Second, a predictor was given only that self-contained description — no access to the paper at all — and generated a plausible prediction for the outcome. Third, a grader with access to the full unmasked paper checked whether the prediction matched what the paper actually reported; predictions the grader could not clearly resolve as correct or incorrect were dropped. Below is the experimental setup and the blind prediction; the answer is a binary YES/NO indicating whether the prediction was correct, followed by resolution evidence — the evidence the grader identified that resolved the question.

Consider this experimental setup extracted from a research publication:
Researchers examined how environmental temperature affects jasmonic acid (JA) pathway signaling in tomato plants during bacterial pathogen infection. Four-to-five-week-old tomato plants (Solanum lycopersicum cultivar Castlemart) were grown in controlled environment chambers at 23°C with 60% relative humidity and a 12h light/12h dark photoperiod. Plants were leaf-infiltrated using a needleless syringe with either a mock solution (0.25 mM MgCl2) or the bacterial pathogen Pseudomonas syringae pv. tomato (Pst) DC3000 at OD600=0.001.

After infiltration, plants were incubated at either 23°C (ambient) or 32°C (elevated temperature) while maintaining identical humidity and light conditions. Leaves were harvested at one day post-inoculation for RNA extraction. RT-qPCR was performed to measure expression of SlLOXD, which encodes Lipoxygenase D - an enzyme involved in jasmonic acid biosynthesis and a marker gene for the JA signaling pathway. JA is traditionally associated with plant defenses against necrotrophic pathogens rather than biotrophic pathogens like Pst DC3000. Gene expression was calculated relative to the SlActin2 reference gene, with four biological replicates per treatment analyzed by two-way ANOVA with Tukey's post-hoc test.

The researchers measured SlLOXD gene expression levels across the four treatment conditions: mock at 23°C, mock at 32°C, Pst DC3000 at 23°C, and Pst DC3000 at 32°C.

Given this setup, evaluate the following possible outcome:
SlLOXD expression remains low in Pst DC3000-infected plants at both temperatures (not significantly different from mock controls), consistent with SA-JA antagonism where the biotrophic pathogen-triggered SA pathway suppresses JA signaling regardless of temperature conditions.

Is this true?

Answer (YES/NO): NO